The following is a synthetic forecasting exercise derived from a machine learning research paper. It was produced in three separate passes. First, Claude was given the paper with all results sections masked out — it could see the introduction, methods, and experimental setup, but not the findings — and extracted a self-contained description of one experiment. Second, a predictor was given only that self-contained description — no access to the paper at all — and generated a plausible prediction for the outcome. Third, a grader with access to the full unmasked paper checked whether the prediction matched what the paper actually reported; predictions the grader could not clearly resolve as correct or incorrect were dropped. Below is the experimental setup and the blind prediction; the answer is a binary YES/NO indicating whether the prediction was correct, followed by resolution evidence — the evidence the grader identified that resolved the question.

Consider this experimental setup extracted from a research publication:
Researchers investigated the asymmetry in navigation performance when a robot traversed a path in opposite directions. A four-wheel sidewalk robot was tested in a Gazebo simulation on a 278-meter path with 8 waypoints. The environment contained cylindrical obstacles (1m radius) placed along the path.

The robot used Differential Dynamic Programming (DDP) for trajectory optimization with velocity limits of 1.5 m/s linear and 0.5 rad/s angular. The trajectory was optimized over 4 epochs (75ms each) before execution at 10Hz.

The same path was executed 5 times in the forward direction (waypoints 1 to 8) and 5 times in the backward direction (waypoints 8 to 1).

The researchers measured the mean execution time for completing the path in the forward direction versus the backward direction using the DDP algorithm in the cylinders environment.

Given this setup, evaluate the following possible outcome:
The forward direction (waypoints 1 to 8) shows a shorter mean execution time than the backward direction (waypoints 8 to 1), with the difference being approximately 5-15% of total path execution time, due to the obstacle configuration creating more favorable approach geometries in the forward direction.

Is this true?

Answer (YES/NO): NO